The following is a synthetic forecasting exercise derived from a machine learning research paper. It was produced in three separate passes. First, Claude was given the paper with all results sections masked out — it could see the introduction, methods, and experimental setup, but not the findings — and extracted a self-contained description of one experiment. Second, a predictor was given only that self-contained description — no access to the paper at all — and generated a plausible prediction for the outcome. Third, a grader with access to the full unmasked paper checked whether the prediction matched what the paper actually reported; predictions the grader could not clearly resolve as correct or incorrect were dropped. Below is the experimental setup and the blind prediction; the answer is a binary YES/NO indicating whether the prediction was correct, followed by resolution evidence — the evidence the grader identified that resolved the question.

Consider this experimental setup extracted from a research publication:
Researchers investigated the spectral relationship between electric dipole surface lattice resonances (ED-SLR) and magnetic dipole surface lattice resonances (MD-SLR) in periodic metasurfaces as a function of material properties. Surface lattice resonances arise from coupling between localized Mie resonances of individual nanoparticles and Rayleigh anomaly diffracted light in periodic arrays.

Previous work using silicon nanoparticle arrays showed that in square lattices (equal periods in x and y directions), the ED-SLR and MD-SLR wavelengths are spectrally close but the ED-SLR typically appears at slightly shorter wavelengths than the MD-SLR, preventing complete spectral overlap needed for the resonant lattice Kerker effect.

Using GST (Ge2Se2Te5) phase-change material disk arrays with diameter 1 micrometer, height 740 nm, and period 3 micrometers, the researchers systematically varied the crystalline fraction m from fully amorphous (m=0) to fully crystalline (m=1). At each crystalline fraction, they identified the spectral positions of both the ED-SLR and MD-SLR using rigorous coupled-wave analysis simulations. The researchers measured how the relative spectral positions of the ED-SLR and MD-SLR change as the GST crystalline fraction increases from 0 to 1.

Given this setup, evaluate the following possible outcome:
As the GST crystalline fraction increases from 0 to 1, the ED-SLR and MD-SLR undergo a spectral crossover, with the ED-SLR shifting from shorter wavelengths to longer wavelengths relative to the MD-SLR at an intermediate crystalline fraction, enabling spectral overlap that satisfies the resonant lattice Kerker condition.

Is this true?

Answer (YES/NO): NO